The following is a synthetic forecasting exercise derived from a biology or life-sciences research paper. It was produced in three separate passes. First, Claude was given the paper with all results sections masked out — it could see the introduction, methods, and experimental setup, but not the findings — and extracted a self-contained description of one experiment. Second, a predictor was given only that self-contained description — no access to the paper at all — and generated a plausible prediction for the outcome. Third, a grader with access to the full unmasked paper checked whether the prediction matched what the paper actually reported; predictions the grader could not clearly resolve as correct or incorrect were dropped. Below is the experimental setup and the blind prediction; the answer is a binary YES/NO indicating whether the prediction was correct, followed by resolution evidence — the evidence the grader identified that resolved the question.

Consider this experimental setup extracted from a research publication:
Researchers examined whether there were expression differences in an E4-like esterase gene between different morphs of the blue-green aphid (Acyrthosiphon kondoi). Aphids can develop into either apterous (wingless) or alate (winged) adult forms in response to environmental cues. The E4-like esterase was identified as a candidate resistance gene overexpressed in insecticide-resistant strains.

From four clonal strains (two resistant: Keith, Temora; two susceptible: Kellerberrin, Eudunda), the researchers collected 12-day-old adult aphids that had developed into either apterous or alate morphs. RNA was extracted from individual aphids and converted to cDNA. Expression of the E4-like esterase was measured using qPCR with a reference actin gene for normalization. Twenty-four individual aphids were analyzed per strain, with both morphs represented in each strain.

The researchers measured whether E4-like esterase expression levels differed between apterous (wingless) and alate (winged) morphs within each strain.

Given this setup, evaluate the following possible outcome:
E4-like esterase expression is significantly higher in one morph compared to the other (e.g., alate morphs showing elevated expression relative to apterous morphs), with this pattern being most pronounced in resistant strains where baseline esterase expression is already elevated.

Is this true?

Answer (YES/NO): NO